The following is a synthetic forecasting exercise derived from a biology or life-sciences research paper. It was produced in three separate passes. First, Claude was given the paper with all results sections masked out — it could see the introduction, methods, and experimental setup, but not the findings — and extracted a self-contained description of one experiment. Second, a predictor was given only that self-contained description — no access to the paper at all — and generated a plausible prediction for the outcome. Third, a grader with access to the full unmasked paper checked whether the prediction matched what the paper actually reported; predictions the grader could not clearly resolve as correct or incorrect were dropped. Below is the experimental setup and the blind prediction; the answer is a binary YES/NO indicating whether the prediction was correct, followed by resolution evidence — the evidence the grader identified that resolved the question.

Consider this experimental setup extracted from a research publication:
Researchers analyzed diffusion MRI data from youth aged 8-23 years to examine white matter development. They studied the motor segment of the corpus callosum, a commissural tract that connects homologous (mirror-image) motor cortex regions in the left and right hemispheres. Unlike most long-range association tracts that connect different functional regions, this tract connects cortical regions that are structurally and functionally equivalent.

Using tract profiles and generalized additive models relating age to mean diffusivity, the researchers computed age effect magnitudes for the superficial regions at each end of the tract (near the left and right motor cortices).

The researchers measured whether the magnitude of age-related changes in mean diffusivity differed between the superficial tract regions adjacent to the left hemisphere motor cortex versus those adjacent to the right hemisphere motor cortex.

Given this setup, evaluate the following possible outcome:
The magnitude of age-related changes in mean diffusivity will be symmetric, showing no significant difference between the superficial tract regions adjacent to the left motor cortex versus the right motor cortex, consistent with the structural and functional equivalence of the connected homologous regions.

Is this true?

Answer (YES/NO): YES